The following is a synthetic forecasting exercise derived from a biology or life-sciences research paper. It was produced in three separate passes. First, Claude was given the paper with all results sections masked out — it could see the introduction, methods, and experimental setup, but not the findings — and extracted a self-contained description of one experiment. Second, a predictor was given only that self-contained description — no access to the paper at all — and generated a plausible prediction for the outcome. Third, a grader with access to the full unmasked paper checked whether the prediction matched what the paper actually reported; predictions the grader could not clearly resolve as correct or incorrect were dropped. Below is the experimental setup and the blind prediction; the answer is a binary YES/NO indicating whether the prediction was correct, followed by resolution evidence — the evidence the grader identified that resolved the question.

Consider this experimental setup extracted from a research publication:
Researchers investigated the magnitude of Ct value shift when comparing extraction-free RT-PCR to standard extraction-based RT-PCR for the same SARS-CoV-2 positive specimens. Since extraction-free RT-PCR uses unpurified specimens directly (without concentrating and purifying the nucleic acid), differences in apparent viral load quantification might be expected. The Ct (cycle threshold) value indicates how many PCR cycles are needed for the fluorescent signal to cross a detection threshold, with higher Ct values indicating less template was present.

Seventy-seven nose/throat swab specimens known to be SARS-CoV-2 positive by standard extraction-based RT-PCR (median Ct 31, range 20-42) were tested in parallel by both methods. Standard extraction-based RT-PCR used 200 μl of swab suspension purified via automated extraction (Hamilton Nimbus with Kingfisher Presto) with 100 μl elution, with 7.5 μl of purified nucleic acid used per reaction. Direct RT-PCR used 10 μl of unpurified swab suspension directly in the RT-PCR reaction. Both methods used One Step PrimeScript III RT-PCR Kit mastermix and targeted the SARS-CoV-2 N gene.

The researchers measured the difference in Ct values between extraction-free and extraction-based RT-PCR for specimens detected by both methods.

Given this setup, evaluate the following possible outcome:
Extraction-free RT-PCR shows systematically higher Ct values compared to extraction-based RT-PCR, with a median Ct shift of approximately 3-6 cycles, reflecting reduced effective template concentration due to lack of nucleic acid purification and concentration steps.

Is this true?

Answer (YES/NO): NO